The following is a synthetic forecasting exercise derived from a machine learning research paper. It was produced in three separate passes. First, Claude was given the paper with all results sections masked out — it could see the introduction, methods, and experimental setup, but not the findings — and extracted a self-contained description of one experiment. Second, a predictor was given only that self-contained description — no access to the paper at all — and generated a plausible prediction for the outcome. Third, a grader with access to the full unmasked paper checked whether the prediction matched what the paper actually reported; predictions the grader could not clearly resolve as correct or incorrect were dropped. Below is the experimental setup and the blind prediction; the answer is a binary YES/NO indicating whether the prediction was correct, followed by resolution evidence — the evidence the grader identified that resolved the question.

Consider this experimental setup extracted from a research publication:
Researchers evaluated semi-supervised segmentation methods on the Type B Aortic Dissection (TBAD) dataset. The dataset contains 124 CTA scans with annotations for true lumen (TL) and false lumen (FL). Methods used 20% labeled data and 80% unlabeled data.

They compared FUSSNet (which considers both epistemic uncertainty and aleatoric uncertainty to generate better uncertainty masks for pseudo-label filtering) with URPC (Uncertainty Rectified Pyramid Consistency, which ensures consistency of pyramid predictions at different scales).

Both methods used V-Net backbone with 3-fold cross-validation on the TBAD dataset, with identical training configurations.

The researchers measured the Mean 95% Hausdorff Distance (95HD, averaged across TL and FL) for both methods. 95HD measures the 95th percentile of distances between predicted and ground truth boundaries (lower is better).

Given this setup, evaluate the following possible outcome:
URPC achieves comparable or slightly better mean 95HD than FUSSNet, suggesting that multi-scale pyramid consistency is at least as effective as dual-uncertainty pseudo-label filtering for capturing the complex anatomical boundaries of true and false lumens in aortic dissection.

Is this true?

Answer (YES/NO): NO